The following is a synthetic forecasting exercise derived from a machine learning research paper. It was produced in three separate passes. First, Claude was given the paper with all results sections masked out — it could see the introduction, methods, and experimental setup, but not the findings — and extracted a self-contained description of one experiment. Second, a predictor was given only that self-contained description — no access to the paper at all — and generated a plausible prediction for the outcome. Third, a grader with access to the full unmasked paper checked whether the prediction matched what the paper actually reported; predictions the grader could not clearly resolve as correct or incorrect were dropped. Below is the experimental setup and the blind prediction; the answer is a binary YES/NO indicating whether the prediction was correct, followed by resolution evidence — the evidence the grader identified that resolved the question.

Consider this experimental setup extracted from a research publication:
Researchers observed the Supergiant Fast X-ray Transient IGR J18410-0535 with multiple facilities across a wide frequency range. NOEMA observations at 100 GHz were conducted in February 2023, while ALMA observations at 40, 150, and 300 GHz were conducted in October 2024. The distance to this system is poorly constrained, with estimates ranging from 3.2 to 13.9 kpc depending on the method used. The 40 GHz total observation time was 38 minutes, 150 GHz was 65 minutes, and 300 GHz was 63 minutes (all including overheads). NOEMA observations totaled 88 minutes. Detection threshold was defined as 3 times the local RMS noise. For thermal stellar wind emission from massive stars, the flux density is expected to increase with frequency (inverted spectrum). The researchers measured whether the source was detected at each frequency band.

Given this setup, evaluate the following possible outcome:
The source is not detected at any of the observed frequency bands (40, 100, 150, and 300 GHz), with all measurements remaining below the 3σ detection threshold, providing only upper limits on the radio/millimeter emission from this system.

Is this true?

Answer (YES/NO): NO